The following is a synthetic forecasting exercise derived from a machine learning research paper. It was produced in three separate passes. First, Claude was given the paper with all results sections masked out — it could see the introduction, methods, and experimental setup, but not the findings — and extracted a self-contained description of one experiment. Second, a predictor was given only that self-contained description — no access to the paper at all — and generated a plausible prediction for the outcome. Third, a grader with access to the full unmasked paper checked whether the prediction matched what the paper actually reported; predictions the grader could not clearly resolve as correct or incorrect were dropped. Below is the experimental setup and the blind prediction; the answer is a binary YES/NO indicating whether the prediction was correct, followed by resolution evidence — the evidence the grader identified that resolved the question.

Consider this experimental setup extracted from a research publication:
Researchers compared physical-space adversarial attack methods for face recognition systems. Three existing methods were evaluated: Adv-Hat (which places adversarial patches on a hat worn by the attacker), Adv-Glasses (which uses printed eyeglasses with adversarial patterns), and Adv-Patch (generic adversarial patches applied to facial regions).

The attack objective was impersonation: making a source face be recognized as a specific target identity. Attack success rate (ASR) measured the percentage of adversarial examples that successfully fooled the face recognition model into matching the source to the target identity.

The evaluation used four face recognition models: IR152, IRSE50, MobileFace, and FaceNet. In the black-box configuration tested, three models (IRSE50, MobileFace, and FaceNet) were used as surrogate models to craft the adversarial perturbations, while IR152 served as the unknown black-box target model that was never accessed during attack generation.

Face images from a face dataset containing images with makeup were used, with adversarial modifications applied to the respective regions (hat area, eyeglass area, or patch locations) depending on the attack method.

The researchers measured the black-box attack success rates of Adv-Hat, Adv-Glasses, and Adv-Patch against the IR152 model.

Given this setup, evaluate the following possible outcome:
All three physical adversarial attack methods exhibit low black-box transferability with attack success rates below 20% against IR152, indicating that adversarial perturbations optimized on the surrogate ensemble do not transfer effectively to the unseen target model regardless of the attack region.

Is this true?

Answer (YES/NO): YES